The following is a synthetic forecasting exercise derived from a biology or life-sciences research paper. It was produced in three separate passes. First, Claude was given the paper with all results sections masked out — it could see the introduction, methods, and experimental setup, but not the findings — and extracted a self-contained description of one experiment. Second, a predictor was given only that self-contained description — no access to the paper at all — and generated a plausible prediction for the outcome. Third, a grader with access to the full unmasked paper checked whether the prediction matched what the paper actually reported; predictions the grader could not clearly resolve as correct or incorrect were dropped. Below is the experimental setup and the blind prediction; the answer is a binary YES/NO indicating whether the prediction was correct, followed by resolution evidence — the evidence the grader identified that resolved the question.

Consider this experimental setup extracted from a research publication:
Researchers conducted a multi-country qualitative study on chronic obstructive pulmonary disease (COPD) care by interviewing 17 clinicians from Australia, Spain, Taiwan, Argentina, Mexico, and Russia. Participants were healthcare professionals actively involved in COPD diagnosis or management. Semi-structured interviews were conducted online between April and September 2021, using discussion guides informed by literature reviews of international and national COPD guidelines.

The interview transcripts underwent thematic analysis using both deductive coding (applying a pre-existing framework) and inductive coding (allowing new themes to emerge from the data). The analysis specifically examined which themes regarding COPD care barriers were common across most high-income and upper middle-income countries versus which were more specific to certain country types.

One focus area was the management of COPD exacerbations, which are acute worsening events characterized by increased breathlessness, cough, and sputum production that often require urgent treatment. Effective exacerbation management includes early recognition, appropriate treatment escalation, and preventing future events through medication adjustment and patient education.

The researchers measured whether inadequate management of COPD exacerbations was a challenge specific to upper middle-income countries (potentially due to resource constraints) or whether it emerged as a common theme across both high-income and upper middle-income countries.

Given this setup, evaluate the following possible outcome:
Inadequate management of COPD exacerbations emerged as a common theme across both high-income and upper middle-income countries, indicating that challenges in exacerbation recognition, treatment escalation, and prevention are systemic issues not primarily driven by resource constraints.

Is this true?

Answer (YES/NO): YES